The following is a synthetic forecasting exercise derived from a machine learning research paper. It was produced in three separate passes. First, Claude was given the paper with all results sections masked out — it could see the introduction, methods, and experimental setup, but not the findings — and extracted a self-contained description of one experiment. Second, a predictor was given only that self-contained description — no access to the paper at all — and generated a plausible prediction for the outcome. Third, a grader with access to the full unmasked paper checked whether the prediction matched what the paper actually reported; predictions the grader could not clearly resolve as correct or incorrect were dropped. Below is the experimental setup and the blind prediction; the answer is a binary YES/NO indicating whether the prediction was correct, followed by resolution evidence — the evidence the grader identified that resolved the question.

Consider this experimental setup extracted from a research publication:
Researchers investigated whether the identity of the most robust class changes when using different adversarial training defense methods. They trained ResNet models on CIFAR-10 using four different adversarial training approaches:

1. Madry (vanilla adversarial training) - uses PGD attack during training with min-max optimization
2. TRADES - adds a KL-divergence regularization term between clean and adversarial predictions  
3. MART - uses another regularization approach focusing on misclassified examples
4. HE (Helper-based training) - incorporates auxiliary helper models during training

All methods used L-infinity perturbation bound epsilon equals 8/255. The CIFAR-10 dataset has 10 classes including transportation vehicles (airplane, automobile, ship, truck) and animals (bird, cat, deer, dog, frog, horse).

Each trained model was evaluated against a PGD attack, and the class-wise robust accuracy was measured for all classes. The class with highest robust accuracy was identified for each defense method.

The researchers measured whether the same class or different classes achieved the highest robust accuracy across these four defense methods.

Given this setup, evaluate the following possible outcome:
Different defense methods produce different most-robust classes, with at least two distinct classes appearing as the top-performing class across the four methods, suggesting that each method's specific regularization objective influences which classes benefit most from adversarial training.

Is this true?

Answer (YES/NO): NO